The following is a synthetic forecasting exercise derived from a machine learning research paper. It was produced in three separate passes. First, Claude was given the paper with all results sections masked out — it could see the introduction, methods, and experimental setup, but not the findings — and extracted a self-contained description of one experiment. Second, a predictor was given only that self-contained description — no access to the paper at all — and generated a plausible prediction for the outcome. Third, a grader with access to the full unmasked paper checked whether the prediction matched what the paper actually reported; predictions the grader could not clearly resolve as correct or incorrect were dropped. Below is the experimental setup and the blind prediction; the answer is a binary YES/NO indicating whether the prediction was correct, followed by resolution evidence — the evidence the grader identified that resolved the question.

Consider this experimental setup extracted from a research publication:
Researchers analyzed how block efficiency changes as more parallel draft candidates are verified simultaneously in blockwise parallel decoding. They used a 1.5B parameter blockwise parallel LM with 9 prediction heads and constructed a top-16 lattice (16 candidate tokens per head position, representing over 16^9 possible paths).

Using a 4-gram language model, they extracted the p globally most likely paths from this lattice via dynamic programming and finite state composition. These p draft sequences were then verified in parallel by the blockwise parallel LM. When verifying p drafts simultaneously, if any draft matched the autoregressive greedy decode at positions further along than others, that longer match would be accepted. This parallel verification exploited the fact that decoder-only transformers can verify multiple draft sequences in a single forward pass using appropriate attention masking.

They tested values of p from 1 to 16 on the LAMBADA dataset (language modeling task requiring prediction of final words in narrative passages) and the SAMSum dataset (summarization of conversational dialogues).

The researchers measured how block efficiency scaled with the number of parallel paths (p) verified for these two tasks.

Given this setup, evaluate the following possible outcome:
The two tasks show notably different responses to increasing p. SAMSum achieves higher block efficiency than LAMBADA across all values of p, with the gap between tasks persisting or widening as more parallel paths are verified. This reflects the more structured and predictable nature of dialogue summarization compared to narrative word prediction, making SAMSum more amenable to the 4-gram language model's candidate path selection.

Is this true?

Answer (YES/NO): NO